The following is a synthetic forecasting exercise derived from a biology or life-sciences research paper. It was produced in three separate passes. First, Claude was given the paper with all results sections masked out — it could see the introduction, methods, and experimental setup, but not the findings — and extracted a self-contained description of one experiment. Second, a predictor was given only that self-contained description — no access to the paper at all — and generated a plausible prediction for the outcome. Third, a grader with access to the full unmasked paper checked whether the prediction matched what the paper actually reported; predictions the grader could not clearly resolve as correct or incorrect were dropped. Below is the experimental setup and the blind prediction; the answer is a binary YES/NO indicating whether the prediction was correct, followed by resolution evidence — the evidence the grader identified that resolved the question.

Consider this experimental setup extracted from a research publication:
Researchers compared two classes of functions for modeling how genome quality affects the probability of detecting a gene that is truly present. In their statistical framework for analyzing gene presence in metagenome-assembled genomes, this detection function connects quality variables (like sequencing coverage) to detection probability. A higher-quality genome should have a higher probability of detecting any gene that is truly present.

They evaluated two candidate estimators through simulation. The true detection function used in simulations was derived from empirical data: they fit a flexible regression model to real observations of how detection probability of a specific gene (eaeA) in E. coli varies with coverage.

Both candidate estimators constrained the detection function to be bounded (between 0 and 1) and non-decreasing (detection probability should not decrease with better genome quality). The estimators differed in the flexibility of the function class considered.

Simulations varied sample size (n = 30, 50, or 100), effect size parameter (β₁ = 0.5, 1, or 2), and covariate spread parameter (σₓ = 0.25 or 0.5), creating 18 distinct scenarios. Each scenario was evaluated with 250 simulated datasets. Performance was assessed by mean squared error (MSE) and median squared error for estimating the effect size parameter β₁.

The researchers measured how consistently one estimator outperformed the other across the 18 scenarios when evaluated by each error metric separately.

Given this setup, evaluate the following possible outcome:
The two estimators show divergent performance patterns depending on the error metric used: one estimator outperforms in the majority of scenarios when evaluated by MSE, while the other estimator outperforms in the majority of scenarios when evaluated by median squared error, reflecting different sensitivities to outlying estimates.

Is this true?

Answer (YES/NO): NO